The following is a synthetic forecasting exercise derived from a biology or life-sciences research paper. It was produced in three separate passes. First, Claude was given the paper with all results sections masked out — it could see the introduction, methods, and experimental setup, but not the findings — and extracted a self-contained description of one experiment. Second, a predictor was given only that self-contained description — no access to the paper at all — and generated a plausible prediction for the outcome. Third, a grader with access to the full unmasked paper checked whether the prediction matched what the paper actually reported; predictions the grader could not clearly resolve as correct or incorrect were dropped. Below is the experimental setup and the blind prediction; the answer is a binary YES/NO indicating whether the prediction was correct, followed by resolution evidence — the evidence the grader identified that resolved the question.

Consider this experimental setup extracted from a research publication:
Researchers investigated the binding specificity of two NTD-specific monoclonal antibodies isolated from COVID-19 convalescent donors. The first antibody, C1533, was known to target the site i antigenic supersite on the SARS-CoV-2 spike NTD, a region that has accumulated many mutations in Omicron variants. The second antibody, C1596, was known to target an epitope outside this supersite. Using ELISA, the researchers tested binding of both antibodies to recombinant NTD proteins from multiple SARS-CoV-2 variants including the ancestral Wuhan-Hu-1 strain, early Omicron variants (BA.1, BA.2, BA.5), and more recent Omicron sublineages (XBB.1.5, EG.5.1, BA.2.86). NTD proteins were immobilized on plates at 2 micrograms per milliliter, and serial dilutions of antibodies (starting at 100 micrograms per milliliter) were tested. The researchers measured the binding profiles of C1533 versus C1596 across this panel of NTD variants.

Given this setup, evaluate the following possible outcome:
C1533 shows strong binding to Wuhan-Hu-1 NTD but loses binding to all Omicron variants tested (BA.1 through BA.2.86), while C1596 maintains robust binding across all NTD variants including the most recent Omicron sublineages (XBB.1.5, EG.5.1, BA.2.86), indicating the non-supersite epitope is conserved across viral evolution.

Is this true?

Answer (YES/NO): YES